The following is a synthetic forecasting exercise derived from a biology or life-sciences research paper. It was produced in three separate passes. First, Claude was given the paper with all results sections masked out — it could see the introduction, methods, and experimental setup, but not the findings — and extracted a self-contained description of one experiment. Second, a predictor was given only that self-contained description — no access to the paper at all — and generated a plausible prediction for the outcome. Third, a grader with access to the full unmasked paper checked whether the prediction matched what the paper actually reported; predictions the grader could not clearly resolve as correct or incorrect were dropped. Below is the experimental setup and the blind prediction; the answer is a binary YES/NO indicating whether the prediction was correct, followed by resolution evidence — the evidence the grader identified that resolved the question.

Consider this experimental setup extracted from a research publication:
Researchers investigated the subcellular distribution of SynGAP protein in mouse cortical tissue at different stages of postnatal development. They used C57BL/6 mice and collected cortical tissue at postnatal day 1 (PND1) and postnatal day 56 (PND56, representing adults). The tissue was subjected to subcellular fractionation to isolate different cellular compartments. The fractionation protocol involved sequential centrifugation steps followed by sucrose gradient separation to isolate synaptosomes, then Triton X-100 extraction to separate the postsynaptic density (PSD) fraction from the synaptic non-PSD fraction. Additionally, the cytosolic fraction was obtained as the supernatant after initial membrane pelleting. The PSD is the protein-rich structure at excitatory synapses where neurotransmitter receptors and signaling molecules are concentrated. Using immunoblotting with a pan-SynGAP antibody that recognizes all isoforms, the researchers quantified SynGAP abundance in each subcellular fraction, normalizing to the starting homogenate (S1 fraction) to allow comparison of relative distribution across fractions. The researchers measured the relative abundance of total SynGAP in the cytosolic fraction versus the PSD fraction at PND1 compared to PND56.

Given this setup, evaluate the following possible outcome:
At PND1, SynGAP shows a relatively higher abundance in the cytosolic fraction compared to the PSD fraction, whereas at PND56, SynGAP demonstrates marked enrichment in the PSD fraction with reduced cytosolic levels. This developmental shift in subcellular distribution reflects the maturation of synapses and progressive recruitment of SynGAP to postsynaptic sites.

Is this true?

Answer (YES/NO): YES